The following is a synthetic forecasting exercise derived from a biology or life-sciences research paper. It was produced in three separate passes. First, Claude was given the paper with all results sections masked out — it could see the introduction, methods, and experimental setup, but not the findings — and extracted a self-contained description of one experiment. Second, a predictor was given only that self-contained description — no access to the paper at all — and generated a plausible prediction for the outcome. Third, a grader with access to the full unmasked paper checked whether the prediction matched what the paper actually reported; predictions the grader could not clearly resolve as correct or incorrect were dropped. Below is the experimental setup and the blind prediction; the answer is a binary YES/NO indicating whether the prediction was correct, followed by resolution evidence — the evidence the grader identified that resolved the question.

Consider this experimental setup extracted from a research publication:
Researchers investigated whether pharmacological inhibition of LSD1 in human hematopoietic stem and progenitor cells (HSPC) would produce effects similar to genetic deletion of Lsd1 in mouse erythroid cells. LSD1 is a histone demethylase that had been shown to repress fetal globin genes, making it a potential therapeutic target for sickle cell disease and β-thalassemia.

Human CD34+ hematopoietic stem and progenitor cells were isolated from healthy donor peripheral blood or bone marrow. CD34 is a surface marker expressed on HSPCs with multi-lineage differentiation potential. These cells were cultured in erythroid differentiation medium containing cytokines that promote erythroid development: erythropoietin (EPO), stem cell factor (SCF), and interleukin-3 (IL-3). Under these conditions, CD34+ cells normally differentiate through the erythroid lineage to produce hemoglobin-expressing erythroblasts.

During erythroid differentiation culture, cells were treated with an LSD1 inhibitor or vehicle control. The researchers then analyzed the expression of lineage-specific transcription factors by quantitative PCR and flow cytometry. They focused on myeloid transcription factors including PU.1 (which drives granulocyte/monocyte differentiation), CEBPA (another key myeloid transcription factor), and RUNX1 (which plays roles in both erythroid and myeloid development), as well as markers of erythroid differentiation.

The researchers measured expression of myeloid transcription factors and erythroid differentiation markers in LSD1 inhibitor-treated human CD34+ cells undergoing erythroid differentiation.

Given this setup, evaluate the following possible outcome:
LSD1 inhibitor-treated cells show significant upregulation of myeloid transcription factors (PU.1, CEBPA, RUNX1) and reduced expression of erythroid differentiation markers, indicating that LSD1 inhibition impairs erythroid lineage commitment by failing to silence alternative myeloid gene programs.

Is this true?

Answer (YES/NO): YES